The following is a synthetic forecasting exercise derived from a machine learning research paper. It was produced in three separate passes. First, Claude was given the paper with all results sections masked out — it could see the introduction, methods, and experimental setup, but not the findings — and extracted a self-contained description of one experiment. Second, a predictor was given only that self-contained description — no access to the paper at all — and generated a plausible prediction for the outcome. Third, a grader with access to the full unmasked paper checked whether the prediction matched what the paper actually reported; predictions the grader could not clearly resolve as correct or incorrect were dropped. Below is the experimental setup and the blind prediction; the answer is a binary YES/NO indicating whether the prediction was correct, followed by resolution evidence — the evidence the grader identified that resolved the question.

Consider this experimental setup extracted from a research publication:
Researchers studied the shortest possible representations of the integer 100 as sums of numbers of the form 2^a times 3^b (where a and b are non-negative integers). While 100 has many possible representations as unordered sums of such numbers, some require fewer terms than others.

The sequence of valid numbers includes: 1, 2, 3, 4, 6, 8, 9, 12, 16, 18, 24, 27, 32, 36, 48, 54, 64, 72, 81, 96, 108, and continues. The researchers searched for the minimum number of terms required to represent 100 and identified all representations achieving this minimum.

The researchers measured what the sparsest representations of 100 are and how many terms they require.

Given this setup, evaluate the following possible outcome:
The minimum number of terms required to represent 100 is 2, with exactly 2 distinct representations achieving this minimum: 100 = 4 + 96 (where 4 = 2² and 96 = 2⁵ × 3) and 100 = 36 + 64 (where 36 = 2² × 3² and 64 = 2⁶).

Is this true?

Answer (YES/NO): YES